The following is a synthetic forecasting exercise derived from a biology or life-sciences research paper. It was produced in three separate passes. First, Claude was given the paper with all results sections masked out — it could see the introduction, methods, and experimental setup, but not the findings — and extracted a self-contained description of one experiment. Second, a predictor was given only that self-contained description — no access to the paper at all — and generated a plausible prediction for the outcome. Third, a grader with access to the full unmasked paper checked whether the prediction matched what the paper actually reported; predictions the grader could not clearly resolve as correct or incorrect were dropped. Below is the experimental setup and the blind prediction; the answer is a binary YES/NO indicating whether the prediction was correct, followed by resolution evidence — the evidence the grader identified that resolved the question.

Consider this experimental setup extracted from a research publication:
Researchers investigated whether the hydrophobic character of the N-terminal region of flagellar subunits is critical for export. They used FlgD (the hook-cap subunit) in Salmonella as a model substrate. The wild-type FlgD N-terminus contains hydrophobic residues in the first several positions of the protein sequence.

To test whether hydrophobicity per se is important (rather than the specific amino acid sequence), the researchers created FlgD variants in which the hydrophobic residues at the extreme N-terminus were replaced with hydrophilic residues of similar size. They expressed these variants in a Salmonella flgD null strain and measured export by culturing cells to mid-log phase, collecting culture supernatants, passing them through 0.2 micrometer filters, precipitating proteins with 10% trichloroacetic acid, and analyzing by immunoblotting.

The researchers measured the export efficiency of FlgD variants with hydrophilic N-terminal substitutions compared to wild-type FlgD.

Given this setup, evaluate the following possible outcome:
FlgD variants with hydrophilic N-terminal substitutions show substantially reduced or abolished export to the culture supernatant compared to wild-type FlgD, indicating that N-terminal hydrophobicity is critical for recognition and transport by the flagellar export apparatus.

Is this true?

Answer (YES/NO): YES